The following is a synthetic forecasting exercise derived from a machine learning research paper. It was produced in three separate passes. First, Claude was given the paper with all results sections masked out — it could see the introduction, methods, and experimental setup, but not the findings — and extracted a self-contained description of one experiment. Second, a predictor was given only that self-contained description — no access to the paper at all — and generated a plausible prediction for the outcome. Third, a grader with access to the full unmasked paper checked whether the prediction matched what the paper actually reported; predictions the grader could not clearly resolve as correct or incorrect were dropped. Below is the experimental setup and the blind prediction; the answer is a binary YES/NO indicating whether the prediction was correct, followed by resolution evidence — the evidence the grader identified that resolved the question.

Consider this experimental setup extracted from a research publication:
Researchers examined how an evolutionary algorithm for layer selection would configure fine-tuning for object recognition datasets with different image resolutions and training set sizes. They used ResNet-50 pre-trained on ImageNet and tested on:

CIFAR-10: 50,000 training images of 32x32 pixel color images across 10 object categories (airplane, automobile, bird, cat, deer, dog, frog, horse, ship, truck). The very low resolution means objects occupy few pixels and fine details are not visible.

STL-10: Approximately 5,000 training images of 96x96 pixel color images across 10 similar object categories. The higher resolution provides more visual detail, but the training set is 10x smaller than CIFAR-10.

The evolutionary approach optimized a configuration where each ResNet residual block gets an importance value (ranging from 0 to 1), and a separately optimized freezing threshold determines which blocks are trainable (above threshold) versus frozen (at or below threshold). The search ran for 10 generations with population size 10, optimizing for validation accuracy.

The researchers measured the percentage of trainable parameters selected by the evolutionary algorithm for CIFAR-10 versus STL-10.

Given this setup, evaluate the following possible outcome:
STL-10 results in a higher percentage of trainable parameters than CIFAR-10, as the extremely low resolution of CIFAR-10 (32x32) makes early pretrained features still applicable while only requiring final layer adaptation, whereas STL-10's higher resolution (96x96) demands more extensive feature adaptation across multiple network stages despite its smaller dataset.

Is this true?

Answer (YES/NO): NO